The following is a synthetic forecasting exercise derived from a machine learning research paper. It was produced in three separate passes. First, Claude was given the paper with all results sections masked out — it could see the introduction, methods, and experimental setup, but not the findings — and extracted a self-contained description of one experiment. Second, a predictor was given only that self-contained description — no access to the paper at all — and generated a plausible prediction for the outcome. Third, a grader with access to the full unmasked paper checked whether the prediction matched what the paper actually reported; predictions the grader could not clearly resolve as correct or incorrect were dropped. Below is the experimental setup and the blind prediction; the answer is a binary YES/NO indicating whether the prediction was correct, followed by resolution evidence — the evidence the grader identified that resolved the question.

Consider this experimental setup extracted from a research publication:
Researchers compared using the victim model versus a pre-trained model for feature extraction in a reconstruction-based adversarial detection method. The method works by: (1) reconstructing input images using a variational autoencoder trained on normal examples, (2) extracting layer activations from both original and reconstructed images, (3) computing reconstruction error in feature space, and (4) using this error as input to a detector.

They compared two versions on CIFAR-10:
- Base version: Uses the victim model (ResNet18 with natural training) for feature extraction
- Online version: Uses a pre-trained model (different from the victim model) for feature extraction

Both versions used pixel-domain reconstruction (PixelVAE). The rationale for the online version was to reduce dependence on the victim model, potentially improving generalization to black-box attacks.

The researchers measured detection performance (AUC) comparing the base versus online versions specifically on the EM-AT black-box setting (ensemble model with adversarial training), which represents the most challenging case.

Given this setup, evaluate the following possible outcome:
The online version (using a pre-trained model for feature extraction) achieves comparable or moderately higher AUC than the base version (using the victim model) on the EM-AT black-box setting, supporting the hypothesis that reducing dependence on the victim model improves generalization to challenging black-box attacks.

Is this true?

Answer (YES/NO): NO